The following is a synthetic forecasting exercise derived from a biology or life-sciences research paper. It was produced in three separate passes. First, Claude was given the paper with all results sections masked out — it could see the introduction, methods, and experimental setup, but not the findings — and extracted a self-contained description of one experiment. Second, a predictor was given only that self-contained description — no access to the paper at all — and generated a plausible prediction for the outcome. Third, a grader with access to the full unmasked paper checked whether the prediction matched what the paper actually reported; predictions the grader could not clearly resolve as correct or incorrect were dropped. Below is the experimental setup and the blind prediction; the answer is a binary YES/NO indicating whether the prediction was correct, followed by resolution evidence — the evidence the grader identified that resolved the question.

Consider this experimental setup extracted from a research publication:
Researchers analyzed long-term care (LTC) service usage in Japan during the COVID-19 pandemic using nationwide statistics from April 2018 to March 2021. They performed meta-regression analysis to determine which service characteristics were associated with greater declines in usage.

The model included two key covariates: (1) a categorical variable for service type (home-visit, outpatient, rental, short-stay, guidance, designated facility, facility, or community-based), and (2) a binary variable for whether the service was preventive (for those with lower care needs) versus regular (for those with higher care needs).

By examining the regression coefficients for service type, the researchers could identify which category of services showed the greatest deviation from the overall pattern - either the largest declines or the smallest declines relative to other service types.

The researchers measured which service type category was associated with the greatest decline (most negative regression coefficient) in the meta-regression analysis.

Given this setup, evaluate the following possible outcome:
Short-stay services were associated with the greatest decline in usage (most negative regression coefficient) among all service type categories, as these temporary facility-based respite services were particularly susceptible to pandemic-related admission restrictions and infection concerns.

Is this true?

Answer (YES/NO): YES